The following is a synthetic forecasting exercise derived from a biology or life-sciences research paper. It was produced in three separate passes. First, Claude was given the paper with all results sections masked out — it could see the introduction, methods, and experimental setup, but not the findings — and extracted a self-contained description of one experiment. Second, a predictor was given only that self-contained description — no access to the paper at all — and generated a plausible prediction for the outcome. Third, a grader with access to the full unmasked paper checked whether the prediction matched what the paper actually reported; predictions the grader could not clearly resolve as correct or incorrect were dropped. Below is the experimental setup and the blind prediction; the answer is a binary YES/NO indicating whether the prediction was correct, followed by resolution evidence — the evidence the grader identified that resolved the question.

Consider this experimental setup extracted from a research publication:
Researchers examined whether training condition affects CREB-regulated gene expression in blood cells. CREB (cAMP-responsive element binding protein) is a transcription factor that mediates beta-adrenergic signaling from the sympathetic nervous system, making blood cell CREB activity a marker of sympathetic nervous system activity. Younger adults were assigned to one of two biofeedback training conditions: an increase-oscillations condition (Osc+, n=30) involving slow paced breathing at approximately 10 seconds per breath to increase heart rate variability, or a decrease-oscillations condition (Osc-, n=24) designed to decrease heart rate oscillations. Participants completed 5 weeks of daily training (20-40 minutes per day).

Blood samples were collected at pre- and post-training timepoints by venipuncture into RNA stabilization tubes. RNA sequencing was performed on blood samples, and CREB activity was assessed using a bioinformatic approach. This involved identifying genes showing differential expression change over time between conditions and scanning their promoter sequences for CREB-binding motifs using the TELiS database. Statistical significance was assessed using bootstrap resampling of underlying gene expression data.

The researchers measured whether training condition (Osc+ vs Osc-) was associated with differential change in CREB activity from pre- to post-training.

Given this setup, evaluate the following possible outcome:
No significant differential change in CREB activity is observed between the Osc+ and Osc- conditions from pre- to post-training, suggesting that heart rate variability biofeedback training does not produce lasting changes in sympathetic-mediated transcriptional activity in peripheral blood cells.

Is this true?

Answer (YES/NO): NO